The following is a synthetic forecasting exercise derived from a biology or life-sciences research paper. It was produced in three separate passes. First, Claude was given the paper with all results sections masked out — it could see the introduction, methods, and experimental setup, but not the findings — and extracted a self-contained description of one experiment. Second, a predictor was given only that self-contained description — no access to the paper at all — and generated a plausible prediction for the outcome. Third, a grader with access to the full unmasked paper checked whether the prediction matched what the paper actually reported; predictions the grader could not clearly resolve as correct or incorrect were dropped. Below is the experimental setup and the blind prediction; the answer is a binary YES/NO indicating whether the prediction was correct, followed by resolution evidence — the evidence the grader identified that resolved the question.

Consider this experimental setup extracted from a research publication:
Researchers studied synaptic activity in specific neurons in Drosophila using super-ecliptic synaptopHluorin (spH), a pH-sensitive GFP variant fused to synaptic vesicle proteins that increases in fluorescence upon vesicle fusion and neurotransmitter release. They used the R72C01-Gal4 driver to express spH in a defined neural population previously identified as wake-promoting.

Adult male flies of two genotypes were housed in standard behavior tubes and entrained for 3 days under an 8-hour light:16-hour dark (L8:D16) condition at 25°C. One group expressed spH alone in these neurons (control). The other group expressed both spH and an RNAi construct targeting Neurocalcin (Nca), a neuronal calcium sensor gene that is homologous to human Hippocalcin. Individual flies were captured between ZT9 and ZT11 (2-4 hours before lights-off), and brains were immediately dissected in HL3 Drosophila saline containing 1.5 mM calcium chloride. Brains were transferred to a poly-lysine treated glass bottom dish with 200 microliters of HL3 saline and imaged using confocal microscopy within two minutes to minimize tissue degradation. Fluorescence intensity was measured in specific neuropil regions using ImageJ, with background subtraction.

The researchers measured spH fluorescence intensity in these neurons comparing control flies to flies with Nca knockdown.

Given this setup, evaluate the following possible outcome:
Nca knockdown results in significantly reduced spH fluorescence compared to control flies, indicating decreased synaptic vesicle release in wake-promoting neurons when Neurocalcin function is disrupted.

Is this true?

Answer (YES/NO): NO